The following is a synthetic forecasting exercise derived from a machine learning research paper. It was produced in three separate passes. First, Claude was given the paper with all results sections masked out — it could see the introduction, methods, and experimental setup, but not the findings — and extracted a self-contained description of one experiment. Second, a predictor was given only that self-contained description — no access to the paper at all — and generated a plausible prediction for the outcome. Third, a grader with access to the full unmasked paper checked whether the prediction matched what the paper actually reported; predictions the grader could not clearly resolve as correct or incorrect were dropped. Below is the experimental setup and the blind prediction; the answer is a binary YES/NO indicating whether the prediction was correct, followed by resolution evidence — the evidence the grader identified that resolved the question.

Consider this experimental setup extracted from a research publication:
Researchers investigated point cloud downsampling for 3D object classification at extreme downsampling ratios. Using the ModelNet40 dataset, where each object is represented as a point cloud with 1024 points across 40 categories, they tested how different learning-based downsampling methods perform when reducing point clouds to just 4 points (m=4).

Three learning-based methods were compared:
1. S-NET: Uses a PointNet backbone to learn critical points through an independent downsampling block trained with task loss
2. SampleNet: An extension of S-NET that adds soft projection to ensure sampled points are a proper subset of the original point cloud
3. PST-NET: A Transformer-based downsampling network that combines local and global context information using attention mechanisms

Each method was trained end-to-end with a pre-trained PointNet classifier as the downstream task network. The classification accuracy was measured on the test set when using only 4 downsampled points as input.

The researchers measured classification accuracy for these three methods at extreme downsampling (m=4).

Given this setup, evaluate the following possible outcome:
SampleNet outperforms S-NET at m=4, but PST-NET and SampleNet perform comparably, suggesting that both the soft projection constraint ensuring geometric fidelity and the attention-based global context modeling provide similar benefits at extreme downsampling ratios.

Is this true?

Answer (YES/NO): NO